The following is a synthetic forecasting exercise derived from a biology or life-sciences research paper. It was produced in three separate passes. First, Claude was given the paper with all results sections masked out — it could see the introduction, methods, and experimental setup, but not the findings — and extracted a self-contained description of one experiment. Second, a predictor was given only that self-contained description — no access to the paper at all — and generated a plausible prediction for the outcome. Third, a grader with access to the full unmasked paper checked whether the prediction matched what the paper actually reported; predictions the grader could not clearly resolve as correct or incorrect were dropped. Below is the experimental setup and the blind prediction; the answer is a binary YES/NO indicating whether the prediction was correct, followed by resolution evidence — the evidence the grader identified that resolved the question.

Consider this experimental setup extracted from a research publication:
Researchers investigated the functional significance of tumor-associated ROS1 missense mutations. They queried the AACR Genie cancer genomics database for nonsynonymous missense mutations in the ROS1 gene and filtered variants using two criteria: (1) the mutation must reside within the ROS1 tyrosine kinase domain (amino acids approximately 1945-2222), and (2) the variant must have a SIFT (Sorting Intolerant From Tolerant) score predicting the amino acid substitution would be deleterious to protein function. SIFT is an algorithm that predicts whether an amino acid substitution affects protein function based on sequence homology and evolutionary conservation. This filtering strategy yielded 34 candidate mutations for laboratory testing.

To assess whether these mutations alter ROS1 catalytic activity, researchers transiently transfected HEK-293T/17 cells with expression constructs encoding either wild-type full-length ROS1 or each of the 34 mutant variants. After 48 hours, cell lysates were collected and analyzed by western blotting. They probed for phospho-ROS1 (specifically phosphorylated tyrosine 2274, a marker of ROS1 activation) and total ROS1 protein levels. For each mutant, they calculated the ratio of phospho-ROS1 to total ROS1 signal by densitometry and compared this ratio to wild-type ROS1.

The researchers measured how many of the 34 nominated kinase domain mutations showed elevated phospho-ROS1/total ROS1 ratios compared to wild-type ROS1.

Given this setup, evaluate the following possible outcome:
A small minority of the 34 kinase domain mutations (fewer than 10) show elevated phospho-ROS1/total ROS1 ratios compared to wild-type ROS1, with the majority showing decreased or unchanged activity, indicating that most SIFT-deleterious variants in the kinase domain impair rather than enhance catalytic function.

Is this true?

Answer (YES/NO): YES